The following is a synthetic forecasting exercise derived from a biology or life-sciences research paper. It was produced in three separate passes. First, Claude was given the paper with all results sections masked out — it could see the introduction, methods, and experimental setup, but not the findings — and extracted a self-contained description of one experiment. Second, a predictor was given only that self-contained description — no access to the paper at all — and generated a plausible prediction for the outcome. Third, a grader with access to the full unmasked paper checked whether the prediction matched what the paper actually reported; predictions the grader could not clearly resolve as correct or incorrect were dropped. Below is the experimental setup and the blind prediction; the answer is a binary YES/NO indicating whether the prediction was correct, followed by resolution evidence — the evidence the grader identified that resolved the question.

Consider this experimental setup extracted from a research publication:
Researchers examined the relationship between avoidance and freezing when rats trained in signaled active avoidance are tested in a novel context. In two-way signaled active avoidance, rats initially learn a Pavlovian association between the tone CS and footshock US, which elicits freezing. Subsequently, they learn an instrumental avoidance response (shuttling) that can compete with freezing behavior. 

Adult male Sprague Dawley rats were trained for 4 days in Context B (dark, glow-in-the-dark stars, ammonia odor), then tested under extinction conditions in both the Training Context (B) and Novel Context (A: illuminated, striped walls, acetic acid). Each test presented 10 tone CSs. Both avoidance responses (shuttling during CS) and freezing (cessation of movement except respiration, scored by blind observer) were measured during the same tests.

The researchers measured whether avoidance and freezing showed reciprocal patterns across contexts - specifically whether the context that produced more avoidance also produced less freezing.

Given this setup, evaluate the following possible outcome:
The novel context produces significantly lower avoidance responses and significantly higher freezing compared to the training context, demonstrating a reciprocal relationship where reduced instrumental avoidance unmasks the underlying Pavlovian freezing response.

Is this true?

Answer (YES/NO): YES